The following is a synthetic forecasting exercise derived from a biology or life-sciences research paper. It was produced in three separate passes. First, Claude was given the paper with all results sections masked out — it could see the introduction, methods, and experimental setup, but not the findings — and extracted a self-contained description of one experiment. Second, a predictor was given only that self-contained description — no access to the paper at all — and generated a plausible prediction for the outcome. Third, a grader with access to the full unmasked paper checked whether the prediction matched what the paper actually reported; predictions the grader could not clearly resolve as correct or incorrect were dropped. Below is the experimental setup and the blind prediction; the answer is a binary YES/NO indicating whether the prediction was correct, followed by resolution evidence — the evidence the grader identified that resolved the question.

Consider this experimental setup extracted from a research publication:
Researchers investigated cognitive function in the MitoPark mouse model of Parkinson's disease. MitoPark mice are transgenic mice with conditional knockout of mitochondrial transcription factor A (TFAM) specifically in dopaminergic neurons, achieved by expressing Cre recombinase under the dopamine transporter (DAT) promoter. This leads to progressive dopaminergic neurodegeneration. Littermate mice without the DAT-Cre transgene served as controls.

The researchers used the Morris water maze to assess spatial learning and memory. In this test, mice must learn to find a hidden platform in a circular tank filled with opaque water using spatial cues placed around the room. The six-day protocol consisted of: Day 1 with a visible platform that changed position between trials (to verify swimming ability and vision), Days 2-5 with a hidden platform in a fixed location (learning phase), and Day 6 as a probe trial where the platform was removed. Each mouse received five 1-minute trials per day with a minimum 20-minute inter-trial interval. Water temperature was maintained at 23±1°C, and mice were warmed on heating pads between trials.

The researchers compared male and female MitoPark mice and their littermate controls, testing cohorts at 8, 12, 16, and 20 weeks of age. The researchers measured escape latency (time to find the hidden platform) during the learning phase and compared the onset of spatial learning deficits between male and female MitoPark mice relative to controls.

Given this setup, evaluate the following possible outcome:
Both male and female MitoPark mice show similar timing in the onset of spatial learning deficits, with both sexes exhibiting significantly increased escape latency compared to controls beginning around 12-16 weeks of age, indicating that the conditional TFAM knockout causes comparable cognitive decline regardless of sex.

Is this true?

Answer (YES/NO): NO